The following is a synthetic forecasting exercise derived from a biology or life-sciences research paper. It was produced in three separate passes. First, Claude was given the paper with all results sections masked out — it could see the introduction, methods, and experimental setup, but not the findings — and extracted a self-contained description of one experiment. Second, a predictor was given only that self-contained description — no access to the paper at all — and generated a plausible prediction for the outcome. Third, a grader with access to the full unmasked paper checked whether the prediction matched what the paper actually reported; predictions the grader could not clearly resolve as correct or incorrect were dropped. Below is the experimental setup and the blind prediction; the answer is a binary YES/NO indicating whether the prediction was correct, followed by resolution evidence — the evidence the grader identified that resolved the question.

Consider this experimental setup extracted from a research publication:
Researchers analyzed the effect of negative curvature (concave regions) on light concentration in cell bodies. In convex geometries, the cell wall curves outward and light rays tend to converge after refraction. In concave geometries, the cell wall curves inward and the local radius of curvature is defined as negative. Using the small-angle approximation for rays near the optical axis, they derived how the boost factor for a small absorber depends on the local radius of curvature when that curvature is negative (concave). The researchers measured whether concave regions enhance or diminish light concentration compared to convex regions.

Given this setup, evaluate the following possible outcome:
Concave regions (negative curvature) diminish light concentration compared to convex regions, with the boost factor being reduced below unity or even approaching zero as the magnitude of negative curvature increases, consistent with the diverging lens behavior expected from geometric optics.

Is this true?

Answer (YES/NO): NO